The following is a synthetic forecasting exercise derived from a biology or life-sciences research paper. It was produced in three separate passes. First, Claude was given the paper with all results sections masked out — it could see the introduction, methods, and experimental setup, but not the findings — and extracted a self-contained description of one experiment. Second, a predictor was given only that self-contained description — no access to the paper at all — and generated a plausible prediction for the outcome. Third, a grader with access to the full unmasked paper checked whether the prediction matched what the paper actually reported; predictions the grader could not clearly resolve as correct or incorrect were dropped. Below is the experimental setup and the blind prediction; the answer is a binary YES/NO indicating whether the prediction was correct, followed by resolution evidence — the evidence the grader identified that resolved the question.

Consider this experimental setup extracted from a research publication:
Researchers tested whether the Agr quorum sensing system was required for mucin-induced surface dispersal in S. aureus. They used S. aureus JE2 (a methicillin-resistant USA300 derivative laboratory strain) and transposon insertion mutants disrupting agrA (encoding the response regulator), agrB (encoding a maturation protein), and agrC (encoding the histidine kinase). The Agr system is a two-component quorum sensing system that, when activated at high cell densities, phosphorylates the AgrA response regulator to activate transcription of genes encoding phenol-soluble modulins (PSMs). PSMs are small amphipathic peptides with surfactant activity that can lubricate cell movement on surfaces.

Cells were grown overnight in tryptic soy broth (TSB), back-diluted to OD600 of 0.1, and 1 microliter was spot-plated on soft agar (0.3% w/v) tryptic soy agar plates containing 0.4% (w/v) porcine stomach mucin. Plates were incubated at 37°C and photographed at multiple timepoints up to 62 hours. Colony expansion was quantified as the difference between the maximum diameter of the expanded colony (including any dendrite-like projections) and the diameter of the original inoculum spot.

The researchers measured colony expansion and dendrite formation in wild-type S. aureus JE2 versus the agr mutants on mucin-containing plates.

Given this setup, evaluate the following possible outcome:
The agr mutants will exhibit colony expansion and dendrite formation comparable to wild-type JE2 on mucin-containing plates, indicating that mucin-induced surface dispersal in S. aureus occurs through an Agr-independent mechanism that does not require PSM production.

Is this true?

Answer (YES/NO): NO